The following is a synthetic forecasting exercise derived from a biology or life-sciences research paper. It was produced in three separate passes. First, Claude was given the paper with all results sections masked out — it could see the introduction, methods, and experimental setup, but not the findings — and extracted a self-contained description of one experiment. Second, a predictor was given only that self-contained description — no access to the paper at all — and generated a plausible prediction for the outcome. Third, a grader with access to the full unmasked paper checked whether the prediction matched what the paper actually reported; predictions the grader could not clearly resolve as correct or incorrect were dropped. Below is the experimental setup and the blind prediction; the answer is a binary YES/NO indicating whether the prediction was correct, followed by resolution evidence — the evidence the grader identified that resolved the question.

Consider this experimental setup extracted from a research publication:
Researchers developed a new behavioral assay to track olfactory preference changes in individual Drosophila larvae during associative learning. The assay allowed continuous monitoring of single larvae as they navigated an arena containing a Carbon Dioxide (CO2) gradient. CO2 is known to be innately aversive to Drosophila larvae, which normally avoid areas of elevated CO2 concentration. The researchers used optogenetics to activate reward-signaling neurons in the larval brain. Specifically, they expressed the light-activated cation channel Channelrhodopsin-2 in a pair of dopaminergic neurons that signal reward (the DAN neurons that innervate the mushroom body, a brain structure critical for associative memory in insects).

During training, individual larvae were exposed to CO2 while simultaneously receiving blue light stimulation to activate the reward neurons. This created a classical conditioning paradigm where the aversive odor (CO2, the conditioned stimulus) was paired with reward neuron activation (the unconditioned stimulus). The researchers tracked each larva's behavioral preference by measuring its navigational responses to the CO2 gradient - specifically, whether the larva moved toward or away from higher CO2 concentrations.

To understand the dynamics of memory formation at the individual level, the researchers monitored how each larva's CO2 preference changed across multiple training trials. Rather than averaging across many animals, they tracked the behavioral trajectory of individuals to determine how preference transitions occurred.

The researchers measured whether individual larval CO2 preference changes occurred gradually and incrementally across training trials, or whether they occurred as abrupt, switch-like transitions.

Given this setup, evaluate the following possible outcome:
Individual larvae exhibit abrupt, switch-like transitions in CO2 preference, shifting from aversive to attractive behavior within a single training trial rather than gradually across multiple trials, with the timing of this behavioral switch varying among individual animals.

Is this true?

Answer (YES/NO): NO